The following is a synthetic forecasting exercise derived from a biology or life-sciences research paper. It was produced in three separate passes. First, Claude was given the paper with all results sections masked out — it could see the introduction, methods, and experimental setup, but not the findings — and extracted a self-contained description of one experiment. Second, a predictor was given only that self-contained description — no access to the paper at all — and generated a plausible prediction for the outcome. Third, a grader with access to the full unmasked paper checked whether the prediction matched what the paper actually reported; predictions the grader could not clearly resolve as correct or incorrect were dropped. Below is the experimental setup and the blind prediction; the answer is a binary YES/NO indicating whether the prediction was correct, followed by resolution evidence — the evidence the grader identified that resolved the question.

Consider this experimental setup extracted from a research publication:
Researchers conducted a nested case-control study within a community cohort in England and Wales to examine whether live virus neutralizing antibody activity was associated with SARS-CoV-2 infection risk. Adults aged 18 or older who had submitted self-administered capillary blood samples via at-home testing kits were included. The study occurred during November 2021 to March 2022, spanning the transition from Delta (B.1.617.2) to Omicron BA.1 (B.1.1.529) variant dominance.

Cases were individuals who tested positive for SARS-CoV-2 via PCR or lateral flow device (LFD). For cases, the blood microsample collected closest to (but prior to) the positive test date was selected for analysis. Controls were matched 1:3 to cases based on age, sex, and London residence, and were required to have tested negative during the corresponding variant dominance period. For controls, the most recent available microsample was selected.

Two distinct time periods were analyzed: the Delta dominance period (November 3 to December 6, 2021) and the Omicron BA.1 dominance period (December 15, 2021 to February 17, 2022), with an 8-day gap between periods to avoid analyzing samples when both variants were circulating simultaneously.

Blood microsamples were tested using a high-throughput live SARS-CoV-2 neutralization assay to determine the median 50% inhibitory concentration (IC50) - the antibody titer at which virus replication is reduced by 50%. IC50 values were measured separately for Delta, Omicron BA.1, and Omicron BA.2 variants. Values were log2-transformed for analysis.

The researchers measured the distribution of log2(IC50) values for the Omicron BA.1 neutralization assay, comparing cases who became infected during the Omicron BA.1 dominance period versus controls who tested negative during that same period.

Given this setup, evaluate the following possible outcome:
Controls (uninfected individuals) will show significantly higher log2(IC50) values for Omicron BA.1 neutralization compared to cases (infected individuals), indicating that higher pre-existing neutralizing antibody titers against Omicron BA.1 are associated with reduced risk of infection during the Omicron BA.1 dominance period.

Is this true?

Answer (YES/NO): YES